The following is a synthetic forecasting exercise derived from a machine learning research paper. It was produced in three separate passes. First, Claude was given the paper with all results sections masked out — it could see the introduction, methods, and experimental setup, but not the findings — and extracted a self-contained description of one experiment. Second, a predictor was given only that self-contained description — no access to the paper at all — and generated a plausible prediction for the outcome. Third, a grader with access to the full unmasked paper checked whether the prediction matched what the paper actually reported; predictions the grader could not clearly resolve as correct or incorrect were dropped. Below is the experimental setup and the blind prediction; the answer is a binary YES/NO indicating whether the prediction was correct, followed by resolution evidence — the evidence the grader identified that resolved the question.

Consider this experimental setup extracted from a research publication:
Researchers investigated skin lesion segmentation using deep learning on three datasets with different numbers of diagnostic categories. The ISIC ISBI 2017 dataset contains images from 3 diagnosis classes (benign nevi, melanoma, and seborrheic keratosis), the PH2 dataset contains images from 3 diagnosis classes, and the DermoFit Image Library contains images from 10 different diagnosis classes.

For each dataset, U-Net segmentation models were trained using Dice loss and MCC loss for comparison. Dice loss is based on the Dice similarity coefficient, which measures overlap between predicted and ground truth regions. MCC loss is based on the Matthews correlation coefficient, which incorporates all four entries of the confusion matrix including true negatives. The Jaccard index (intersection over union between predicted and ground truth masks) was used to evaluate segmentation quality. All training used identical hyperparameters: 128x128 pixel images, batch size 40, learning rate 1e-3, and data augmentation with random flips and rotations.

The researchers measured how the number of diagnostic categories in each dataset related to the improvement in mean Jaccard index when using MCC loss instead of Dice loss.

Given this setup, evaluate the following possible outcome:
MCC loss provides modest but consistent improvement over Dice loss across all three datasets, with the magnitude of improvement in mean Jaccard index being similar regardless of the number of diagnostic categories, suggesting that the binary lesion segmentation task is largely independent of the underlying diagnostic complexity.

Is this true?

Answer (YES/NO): NO